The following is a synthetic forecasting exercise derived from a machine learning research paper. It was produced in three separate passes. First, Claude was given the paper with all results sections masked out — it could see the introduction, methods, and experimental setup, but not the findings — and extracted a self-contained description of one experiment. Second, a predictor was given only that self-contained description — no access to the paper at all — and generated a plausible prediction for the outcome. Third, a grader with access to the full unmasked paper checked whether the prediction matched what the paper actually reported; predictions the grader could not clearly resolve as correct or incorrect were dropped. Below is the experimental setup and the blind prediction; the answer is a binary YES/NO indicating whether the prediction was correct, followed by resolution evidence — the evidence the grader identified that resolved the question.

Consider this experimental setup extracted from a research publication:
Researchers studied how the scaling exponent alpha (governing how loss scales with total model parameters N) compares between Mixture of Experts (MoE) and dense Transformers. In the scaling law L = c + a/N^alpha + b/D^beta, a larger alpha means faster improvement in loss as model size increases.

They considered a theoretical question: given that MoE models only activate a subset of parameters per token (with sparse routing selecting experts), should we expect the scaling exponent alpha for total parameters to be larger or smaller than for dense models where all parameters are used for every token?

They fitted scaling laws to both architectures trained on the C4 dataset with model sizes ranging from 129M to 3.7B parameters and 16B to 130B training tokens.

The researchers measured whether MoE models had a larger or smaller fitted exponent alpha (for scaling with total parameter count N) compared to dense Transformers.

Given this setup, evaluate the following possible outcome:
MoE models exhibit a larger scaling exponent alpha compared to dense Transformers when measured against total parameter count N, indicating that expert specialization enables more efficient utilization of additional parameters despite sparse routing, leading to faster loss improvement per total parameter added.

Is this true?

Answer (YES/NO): NO